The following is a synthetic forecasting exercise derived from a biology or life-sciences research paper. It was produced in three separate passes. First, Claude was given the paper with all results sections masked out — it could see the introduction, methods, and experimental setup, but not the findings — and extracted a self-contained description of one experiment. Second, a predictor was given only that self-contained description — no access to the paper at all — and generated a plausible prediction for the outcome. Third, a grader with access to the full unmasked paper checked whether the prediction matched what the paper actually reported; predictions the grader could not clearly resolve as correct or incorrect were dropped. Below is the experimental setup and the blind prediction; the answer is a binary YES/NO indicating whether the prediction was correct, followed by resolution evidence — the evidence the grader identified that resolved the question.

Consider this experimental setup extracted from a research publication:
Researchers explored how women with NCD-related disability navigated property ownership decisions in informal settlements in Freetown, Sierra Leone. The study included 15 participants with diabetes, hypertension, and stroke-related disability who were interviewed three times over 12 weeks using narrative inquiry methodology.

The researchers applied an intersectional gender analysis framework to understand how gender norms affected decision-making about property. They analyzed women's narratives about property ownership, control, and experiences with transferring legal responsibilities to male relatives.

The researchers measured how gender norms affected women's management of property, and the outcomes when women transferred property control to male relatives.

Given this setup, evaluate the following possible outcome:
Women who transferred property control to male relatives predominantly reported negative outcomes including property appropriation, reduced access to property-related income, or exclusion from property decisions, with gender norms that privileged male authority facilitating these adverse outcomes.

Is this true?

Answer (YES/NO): NO